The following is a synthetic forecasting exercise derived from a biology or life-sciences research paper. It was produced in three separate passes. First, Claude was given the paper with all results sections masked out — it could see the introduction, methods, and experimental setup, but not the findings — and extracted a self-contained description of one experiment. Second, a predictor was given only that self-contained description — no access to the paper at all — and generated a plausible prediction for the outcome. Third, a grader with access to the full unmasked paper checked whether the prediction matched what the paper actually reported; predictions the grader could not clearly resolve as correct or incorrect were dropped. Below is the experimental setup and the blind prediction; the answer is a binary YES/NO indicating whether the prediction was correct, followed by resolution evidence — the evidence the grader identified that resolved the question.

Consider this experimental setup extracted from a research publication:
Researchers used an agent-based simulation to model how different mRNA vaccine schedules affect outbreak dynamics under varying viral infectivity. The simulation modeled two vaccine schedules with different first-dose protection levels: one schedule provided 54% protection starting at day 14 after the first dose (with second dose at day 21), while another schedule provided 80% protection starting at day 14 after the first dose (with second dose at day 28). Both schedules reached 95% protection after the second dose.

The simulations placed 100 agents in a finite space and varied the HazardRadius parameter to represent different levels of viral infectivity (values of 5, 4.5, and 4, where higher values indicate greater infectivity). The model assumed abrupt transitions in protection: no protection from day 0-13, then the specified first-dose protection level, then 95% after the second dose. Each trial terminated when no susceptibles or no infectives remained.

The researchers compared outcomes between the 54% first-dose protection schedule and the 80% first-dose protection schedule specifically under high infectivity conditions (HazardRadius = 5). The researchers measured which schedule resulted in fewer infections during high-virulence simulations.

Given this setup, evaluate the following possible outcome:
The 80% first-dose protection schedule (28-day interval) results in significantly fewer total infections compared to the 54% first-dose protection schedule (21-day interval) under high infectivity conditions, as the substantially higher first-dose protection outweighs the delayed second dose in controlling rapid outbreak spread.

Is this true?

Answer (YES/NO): YES